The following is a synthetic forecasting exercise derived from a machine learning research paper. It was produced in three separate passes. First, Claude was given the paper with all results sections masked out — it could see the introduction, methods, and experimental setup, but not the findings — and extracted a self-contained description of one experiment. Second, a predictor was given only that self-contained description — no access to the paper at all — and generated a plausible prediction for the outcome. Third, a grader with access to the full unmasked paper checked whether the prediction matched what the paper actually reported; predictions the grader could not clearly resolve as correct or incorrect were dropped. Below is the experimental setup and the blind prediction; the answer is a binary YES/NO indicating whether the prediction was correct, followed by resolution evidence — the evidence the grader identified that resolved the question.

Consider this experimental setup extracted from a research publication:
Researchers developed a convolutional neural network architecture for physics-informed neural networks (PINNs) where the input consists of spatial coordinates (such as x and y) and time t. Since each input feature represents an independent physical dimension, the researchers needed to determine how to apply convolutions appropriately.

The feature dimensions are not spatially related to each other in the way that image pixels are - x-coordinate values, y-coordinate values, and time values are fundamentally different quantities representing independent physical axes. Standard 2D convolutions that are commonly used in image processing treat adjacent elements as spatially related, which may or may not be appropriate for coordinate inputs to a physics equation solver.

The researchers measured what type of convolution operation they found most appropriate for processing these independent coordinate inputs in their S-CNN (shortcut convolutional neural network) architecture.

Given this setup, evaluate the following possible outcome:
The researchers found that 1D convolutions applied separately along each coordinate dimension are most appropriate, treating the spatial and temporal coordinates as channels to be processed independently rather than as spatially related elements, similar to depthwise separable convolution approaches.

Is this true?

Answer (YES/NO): NO